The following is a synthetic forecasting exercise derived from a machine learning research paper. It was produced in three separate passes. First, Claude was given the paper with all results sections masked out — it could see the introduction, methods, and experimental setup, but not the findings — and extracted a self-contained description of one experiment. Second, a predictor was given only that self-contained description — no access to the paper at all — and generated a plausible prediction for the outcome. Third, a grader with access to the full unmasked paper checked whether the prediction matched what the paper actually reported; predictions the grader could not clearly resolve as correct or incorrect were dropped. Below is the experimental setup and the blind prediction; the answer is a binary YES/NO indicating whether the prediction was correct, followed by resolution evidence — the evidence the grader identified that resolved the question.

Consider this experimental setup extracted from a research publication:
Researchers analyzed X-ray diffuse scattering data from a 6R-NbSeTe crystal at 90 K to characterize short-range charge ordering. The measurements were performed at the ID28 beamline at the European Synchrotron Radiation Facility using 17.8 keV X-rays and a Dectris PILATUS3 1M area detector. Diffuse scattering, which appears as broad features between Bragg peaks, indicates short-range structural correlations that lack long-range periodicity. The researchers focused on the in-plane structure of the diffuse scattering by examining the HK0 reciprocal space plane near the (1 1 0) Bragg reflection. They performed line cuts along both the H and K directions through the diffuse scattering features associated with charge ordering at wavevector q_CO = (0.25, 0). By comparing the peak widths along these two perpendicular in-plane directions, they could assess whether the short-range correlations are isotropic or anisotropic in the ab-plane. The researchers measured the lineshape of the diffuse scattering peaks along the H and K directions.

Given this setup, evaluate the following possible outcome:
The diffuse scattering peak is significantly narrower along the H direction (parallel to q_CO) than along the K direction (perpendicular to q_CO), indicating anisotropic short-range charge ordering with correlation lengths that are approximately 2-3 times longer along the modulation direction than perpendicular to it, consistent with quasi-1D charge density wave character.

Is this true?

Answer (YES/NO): NO